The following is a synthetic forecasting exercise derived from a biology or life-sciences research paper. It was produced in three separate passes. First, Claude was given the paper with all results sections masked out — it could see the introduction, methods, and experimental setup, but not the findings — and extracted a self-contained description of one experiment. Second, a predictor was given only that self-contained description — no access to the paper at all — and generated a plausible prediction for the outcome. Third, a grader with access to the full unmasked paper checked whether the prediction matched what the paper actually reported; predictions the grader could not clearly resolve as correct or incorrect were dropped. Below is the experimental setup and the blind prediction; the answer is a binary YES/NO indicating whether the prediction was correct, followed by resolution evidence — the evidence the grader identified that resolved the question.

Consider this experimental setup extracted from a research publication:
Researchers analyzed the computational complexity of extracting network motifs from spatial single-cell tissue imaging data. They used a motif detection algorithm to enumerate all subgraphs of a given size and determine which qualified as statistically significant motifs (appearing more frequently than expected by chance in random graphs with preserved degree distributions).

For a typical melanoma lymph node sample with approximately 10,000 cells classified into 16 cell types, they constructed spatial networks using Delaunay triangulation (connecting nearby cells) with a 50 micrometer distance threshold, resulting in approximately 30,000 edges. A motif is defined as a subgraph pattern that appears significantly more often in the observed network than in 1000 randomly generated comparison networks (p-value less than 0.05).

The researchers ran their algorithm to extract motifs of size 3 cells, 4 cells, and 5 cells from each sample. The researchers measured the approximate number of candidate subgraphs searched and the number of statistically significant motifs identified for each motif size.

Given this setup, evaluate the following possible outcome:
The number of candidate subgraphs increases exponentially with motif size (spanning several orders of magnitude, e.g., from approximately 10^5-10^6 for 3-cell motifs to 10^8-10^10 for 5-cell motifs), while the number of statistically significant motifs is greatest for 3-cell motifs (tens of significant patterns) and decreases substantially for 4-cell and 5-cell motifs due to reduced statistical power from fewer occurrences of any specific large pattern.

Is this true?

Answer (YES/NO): NO